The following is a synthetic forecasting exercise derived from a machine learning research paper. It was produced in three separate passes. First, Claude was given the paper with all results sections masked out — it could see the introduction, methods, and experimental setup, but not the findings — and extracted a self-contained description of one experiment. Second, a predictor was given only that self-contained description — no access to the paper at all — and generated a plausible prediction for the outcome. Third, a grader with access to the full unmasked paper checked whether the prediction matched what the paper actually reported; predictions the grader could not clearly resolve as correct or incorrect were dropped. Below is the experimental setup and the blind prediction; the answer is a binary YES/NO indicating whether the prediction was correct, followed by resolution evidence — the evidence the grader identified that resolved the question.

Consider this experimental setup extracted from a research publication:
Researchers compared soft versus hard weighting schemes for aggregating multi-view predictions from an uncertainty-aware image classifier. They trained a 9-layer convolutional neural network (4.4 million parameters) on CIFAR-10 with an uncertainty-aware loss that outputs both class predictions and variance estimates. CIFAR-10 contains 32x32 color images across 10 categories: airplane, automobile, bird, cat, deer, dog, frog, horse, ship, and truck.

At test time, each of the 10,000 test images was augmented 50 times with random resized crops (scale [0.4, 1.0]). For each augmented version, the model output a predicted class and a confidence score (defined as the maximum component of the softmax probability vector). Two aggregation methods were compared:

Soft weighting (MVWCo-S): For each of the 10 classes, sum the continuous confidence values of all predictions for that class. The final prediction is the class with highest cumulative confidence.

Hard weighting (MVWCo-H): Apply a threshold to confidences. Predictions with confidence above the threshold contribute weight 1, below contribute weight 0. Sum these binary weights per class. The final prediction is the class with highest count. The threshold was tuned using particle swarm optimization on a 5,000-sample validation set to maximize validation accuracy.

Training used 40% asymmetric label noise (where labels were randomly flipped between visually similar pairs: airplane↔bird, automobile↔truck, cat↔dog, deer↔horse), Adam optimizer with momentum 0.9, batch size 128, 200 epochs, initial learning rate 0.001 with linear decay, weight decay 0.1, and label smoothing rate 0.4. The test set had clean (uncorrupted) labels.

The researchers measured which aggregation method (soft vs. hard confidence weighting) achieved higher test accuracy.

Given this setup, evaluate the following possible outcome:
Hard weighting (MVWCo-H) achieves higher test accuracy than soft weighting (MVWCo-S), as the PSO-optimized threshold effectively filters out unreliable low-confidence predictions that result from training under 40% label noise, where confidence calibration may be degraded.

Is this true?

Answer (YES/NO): YES